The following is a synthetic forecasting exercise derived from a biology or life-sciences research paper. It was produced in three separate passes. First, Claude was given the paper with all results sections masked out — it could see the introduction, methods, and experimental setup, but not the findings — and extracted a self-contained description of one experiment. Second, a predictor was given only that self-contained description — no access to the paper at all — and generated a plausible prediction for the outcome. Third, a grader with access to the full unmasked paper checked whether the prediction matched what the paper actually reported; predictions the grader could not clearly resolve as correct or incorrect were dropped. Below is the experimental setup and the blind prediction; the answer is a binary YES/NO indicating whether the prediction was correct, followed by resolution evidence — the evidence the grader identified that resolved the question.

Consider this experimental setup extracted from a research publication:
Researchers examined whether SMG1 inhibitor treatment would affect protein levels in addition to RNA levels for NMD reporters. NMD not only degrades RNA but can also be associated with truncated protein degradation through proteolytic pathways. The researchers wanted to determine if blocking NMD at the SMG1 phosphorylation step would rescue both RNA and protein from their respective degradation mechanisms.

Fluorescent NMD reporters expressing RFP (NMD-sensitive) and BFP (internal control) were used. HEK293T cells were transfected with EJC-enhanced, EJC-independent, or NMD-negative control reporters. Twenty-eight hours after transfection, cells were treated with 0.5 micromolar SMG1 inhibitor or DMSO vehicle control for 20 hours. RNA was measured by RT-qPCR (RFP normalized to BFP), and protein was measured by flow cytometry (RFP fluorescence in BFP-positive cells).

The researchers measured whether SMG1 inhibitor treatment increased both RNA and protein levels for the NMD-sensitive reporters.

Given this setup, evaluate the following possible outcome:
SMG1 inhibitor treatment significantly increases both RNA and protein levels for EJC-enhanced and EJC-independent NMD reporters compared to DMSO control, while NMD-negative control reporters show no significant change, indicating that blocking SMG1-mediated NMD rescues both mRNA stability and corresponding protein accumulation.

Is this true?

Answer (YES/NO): YES